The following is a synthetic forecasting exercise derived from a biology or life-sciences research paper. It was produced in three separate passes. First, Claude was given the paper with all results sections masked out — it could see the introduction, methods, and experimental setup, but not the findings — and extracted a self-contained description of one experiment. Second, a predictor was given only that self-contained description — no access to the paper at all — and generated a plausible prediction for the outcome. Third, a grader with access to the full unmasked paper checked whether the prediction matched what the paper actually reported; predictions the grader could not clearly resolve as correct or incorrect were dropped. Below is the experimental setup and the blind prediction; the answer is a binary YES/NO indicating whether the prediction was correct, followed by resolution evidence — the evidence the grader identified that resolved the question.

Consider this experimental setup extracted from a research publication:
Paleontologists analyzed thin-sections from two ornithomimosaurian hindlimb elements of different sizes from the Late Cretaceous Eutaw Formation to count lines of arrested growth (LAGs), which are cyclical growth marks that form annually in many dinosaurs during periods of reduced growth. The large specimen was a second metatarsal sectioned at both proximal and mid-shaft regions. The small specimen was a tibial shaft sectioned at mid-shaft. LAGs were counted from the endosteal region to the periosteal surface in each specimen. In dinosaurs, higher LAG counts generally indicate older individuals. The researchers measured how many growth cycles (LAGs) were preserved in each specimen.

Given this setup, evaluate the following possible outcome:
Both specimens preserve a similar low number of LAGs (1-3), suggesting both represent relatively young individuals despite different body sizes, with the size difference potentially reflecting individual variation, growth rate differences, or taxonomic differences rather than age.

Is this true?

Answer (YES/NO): NO